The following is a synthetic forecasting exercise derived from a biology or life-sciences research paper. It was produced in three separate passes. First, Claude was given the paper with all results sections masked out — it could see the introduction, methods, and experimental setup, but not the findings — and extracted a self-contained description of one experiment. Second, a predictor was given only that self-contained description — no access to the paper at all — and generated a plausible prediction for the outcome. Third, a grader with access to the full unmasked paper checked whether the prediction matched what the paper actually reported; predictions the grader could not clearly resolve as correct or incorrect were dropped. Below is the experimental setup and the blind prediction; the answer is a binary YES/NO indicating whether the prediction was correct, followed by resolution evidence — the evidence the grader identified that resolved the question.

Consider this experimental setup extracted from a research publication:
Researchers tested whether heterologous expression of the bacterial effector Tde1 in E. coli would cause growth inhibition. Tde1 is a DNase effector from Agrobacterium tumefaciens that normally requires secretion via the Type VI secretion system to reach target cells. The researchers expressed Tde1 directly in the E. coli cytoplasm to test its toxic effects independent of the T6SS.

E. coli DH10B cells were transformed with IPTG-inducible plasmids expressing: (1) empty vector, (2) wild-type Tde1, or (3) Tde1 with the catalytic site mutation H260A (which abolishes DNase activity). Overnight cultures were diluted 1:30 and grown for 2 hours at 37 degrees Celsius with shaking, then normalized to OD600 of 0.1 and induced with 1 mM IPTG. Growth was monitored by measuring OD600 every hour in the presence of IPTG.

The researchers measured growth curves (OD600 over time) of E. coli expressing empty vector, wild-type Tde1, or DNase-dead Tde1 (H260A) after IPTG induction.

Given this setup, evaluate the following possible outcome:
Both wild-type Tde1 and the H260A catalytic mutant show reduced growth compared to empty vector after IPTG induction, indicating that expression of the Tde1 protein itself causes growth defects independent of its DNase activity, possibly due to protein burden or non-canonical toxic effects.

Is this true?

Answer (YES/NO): YES